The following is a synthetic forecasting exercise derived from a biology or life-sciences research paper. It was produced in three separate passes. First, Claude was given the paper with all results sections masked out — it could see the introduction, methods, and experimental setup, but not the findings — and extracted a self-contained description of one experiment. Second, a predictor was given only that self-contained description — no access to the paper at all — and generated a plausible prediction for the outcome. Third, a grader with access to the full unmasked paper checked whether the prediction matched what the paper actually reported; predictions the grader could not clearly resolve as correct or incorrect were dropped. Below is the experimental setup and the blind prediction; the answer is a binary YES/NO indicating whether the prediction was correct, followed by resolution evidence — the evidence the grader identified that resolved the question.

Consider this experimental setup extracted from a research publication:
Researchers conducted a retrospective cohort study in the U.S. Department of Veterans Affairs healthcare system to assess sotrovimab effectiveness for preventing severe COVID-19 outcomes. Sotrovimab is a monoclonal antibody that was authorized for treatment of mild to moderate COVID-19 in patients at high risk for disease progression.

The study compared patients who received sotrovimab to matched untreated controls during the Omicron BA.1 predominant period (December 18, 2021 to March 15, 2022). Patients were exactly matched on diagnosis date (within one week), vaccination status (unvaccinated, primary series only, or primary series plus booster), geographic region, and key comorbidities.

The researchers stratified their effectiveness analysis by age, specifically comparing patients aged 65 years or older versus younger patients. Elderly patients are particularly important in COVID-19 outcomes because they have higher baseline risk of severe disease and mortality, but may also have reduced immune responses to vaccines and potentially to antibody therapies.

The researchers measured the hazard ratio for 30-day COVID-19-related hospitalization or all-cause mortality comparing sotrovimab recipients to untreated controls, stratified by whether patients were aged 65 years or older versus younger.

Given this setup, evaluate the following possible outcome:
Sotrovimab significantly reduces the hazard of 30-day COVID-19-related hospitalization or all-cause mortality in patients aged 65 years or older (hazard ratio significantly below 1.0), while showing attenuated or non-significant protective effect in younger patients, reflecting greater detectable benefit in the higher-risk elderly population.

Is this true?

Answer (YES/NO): NO